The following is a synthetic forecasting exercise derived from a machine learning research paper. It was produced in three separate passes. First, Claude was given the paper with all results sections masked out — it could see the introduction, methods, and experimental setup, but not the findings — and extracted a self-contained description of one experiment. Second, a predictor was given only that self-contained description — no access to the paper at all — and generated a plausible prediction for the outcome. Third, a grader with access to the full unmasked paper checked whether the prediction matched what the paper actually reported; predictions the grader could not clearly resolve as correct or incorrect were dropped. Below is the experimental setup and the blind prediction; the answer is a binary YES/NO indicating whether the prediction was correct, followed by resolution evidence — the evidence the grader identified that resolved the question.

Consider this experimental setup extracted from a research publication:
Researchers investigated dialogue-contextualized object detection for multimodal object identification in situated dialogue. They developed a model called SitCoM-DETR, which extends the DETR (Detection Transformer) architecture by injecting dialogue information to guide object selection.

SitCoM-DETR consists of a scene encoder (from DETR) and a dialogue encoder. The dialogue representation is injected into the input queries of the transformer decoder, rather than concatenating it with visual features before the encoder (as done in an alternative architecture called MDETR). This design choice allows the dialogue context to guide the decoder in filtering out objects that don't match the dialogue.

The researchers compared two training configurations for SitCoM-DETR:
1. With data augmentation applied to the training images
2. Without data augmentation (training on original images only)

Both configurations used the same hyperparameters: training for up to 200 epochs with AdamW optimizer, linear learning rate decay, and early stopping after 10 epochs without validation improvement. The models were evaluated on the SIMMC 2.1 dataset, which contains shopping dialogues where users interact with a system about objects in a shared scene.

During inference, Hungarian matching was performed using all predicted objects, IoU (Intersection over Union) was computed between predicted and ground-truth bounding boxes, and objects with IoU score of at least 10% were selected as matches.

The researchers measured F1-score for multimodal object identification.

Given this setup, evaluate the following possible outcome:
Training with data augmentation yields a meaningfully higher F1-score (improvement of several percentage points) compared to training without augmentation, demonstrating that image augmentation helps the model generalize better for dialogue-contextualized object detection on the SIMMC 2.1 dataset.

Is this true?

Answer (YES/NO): NO